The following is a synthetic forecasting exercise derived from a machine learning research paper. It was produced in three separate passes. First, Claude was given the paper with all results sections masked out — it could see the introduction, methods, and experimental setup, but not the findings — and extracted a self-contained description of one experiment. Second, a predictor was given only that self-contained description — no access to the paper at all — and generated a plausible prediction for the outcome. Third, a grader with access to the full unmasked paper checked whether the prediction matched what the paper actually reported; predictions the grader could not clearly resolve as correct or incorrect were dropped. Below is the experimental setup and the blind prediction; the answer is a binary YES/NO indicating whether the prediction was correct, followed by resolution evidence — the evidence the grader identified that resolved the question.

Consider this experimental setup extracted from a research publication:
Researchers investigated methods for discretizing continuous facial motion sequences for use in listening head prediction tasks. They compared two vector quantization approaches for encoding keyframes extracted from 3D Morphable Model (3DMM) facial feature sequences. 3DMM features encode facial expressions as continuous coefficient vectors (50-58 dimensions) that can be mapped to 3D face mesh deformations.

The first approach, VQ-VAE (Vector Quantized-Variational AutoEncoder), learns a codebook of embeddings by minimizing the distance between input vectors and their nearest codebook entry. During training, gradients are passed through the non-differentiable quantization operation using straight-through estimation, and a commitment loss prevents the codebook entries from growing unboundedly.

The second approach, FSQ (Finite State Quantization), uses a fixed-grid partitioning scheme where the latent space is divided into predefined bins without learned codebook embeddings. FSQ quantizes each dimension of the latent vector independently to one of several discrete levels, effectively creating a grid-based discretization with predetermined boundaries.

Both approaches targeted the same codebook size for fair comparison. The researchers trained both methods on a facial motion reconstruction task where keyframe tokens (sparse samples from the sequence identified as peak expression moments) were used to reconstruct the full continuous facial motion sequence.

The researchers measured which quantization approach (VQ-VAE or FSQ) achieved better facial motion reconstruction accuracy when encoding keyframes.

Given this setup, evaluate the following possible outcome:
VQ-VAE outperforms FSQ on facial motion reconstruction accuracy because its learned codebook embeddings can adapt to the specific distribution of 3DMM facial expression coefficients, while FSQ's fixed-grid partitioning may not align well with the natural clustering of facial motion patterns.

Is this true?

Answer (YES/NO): NO